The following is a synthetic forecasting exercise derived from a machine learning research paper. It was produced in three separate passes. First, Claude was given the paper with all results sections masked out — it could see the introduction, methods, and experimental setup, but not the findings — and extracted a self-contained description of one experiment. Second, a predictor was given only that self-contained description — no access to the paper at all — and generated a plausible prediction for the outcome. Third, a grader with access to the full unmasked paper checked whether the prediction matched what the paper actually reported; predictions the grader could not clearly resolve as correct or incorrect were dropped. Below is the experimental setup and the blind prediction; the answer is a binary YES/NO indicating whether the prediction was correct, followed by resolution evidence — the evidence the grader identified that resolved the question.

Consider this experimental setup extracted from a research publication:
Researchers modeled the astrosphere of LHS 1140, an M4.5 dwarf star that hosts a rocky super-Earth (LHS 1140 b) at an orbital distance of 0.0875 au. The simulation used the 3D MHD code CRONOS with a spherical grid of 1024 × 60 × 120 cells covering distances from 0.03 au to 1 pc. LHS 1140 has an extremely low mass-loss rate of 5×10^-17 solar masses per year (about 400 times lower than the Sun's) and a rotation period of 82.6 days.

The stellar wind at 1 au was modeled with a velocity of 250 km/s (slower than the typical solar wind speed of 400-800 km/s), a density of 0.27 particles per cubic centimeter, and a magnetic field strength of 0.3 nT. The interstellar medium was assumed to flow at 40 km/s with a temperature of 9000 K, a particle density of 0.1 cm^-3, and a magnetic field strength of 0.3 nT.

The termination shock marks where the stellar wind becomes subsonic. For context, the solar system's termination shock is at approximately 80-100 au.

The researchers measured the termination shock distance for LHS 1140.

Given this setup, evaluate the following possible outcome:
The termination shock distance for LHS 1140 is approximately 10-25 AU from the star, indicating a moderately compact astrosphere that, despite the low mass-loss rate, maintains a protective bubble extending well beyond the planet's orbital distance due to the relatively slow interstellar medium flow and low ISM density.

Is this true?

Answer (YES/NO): NO